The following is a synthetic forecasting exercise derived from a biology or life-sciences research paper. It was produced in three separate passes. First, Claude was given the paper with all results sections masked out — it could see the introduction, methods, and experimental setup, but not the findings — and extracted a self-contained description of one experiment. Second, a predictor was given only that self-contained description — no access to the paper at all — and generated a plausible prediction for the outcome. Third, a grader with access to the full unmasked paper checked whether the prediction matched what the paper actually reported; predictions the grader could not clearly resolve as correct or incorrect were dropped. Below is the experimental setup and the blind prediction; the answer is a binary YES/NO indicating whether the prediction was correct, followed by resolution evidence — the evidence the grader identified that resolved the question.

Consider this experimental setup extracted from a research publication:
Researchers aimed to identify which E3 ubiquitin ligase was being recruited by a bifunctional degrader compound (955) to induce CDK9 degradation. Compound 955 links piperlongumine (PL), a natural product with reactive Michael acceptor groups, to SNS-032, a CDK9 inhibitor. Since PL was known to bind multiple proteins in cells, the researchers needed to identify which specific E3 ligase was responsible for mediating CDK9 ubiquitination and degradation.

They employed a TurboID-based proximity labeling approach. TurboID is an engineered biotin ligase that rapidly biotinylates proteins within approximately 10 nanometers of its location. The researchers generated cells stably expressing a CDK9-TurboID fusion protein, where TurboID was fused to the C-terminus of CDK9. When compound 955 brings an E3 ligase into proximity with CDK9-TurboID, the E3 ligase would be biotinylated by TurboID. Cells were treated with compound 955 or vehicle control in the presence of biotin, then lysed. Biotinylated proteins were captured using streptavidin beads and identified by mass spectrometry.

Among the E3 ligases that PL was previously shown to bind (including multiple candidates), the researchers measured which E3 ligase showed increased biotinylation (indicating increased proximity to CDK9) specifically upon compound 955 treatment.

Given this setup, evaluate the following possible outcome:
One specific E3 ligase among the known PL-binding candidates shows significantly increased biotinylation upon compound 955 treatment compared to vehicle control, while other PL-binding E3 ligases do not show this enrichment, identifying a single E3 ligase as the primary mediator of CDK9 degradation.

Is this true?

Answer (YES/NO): NO